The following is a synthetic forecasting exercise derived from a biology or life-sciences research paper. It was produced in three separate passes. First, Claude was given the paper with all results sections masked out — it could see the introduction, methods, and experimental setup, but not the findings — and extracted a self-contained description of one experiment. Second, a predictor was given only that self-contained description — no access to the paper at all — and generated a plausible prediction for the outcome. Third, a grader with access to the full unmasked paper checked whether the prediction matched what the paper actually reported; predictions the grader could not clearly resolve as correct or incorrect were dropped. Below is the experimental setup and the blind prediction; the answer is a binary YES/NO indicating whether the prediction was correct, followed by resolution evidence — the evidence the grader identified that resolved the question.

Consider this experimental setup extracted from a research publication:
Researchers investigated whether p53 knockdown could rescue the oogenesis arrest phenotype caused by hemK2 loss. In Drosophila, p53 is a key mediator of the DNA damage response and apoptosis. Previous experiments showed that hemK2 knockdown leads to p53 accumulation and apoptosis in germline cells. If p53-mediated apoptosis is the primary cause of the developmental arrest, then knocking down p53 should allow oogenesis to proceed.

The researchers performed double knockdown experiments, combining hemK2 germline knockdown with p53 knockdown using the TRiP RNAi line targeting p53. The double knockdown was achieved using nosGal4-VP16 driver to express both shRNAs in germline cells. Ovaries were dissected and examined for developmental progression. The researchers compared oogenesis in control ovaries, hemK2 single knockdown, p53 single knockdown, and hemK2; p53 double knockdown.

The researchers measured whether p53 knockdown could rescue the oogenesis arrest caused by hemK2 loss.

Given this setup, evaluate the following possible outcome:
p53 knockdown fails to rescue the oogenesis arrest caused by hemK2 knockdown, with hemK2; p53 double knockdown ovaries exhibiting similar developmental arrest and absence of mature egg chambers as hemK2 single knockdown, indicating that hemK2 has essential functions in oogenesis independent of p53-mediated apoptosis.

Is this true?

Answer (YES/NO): NO